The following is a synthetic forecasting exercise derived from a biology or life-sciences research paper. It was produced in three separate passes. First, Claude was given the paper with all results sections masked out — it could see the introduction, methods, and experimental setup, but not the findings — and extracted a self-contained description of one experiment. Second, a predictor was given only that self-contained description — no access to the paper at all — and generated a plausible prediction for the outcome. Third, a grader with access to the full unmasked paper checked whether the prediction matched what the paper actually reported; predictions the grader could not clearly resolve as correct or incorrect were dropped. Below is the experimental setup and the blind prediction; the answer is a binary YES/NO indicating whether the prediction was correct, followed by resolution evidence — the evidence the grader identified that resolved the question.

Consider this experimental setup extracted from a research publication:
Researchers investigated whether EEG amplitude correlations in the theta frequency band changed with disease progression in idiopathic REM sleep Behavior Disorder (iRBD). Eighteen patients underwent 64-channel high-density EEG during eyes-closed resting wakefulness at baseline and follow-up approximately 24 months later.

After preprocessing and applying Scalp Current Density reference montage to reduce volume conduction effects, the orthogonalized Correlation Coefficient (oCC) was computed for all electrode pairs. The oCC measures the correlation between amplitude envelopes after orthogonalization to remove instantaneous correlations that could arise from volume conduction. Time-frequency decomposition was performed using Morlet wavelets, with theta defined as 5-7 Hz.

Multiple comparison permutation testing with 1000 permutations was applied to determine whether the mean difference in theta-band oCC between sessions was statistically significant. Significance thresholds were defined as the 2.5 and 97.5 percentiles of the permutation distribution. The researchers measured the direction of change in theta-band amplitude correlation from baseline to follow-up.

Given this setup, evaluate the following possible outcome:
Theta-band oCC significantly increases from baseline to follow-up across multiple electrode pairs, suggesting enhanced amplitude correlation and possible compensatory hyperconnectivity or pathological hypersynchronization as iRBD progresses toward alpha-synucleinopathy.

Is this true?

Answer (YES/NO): NO